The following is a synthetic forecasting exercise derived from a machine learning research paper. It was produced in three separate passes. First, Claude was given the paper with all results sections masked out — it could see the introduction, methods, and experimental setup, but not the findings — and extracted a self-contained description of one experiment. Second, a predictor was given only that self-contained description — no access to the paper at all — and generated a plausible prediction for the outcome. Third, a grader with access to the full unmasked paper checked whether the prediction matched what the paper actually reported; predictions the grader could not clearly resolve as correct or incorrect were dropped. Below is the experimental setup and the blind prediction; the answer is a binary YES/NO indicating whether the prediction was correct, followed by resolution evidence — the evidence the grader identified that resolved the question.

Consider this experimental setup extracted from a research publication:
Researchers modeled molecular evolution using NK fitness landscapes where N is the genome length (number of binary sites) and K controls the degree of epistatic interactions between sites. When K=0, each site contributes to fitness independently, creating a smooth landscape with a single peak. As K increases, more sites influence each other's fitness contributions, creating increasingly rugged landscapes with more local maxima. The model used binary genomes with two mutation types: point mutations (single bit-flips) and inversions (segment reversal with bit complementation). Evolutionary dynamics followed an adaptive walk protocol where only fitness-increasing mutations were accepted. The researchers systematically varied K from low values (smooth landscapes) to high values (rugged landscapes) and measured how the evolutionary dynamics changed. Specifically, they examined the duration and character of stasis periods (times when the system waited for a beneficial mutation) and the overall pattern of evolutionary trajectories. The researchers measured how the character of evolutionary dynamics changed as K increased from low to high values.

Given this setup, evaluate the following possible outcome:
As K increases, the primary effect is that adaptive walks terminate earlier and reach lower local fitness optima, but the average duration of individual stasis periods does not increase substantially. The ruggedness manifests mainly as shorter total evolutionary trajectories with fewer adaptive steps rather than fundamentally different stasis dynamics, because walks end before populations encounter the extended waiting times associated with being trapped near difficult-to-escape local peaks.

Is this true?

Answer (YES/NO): NO